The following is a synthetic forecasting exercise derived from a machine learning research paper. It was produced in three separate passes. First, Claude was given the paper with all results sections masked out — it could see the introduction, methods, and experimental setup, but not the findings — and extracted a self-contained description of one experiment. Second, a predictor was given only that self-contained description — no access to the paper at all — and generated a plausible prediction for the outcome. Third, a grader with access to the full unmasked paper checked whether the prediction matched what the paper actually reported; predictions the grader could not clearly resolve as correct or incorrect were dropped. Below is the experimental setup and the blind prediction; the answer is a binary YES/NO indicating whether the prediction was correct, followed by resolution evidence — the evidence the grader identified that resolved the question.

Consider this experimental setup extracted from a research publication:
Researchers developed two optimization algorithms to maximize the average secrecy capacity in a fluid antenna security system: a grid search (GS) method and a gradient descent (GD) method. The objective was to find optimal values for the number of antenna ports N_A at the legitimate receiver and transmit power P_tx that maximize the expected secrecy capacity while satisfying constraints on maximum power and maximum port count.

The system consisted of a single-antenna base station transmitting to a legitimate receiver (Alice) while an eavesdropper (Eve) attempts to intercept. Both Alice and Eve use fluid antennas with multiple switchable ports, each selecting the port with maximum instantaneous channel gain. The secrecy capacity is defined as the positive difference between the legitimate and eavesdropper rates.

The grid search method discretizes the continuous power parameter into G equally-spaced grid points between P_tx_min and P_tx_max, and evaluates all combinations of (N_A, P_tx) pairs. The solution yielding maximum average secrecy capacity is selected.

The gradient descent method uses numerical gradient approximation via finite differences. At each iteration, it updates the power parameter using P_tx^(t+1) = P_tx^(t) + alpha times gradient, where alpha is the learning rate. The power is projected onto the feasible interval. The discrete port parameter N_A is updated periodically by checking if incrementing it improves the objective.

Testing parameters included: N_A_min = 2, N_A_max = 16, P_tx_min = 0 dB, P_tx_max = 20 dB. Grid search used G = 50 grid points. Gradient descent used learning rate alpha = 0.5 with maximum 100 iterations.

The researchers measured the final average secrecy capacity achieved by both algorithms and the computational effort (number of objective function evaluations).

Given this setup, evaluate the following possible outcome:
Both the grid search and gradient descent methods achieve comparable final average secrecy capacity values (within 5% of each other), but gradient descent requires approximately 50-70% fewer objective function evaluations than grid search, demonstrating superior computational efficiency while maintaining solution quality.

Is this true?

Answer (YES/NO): NO